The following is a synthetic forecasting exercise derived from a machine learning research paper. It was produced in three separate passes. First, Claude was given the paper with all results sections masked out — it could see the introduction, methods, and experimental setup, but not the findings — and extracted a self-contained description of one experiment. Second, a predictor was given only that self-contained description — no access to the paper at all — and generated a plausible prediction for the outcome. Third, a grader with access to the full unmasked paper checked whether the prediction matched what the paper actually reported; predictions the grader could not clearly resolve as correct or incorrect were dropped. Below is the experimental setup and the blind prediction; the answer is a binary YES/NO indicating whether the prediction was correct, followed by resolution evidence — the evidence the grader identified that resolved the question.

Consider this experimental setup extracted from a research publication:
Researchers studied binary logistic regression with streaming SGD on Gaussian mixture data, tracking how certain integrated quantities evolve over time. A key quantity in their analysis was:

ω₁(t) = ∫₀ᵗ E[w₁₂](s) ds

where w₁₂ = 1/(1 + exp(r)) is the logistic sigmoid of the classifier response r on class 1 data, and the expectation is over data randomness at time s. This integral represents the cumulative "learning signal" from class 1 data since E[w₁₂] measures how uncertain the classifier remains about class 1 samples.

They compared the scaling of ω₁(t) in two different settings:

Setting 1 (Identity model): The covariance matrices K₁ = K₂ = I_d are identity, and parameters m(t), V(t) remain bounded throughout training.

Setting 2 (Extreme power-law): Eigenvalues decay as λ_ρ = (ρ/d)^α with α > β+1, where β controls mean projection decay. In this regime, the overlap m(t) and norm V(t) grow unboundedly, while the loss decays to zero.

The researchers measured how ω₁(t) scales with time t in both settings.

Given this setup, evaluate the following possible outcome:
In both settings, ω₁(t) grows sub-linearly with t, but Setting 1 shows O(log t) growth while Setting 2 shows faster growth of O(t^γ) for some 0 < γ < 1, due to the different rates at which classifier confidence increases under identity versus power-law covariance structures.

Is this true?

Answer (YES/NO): NO